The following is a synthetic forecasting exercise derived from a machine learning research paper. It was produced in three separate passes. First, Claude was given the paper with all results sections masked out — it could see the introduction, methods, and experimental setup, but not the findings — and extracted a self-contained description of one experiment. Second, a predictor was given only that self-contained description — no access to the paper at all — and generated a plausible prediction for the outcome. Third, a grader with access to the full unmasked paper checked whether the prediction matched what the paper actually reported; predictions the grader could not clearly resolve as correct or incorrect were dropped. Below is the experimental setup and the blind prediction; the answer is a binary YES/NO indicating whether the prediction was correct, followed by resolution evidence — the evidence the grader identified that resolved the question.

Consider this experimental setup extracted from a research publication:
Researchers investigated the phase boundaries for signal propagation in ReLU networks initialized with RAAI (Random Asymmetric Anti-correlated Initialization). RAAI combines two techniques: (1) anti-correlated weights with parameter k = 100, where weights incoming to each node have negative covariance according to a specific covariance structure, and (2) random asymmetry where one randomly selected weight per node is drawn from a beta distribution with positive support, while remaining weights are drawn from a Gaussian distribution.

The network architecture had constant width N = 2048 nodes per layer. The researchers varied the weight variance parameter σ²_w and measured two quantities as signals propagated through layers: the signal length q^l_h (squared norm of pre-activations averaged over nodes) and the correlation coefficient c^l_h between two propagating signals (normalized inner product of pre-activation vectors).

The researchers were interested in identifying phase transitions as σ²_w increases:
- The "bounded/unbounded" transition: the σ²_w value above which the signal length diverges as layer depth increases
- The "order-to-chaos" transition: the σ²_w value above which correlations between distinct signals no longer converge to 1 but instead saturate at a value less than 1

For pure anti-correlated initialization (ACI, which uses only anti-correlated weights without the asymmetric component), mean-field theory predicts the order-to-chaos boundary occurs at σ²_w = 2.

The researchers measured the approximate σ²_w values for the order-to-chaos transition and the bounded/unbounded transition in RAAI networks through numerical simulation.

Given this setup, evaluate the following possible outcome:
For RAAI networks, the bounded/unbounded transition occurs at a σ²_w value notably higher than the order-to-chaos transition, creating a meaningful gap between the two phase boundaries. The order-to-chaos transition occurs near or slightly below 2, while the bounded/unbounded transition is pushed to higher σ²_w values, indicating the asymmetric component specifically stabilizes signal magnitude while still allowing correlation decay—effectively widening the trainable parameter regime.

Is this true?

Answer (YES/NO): NO